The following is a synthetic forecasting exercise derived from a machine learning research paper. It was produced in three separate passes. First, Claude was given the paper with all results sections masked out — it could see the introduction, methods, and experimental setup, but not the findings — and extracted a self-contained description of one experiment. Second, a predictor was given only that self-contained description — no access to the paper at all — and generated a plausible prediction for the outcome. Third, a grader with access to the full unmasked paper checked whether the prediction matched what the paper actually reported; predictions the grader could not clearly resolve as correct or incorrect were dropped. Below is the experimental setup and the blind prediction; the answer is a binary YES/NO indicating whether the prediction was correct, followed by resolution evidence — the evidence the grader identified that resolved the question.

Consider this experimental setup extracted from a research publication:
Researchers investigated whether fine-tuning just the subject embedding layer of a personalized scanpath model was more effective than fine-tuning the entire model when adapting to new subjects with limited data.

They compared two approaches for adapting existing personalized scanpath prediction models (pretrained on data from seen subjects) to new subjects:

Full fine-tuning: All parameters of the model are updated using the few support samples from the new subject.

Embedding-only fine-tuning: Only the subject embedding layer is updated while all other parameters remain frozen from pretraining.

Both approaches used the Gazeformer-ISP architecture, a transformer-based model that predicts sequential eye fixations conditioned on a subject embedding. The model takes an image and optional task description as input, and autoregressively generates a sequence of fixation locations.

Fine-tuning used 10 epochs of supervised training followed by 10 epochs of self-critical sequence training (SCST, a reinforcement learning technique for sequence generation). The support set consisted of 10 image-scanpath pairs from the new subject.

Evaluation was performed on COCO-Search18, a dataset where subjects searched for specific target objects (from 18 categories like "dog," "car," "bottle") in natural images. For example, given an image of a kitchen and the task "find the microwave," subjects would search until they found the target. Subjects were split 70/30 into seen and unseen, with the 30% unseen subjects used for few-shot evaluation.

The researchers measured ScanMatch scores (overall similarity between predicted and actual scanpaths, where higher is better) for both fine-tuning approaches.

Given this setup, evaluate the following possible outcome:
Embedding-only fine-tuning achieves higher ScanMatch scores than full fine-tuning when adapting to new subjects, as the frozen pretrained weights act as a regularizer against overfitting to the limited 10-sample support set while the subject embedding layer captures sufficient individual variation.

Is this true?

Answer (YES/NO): YES